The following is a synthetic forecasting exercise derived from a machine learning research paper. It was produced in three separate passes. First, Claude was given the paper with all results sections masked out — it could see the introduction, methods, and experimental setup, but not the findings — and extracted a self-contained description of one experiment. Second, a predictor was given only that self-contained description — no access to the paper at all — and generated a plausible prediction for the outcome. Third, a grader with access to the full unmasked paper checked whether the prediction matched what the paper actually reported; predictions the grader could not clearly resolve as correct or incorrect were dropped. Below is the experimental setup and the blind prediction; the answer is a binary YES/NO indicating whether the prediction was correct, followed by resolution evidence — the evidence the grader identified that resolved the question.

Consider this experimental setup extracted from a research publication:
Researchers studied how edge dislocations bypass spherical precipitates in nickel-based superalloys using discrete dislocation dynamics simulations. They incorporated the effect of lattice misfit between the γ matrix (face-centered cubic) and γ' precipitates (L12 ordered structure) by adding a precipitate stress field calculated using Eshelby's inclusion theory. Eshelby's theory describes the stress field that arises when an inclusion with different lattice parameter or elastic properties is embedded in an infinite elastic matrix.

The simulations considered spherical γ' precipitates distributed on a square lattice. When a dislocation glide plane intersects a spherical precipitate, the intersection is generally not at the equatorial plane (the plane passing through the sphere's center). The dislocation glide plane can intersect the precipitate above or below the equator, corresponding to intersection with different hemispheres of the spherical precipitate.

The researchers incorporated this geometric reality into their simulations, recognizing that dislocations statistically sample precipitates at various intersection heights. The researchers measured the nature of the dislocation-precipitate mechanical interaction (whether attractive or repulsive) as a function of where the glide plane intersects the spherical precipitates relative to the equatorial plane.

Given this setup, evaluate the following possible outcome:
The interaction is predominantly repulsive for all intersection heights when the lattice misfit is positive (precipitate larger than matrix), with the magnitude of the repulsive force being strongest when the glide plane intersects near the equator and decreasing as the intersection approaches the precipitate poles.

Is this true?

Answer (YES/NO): NO